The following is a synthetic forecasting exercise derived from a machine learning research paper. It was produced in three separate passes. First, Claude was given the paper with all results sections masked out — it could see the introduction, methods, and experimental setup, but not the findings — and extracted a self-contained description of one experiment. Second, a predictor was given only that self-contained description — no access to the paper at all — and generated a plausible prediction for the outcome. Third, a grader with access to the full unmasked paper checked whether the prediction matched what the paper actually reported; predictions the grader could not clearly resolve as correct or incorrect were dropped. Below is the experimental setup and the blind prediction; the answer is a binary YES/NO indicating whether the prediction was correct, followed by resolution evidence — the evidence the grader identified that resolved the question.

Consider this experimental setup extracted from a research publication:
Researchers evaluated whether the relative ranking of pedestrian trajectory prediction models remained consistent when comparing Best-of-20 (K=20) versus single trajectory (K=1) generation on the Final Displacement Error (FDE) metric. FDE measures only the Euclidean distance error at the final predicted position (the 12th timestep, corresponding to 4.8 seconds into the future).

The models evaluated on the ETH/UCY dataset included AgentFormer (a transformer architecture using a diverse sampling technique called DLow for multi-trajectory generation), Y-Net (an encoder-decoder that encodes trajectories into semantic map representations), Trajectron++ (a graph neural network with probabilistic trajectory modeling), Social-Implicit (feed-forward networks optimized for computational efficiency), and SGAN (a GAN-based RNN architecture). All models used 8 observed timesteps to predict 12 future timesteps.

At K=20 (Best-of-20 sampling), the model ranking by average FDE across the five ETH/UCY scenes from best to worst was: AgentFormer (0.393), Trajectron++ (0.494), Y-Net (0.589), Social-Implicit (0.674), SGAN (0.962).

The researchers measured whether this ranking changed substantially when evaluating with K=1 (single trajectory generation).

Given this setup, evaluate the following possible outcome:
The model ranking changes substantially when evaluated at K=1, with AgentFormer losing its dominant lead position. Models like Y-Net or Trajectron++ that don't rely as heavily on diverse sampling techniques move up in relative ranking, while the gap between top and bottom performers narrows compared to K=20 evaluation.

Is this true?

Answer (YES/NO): NO